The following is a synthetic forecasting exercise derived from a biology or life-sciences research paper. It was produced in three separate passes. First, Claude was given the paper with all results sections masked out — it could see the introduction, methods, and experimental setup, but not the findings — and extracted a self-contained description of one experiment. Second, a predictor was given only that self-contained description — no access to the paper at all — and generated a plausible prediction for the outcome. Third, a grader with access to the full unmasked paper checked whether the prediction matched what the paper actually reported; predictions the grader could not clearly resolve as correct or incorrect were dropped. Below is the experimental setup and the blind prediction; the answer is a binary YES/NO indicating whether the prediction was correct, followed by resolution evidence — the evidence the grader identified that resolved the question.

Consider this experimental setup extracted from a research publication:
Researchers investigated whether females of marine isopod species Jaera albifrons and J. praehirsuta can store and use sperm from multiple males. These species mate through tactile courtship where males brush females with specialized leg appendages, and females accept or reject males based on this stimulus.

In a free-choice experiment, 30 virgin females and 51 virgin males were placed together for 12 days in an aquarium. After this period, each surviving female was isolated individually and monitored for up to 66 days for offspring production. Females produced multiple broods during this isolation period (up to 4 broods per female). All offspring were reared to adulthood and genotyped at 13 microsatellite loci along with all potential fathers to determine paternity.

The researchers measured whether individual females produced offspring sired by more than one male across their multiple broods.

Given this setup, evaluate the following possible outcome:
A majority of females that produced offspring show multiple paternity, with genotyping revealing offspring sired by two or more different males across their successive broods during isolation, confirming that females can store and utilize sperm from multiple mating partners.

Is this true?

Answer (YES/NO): NO